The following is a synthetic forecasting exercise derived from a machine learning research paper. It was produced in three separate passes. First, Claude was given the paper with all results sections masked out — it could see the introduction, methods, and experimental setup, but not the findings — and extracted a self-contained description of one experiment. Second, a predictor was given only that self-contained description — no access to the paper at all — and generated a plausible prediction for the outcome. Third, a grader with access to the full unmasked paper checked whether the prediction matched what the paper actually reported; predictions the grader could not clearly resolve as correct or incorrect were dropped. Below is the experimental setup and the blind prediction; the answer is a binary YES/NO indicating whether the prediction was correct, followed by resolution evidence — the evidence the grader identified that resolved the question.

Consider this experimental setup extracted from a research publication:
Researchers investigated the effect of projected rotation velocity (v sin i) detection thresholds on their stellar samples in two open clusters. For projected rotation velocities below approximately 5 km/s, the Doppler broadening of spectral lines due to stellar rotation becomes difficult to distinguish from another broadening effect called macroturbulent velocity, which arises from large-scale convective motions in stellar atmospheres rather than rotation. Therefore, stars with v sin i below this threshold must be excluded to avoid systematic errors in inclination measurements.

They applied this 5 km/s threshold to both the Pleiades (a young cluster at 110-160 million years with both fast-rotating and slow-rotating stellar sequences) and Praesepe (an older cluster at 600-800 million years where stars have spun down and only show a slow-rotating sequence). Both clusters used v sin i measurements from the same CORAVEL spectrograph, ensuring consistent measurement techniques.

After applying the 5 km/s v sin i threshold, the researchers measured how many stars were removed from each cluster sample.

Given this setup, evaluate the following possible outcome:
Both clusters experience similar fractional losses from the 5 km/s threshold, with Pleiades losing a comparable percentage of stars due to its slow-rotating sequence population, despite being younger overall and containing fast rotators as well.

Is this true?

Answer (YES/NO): NO